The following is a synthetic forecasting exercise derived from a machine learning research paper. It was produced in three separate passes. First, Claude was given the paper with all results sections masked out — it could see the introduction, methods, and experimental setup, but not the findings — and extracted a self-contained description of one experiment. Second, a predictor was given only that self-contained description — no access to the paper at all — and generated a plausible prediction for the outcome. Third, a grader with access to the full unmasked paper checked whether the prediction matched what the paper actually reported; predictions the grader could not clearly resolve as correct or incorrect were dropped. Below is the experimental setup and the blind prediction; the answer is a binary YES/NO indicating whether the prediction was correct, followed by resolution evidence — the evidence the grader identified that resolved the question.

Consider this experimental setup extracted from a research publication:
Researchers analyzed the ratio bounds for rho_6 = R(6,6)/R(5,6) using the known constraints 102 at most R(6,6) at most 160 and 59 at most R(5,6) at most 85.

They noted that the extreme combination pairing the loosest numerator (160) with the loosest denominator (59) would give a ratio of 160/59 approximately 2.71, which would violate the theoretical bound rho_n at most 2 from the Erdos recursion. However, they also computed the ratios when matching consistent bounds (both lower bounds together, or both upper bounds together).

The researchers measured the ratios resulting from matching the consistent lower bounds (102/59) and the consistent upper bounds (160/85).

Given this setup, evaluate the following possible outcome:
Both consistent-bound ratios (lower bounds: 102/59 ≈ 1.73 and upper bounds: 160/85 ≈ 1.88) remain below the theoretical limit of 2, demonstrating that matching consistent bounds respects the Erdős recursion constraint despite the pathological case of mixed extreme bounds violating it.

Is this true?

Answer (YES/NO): YES